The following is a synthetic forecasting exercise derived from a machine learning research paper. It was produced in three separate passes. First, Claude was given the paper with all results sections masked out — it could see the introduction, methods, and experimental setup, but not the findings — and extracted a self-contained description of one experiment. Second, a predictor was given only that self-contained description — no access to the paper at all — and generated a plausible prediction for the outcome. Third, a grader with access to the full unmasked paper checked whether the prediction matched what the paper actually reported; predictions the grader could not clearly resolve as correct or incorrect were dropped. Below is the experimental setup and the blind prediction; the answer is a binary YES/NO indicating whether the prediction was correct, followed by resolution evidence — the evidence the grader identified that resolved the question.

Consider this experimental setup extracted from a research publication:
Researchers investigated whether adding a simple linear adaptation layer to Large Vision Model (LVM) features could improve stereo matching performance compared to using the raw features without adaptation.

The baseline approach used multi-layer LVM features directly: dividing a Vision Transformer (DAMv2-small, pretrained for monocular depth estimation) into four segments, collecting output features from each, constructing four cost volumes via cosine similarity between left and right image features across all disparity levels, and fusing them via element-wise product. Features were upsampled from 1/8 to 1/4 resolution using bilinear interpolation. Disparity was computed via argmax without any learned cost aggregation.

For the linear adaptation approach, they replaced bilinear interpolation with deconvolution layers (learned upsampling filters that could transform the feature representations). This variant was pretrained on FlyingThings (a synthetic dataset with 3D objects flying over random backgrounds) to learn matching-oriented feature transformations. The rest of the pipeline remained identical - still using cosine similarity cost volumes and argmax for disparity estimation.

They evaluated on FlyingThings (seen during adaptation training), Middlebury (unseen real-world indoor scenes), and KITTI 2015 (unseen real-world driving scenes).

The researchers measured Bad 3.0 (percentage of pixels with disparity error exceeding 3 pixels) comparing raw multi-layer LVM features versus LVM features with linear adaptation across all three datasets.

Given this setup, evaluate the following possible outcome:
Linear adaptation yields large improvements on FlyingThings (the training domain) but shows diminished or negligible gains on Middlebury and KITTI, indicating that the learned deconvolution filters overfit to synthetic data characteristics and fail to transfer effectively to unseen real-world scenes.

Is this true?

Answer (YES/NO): NO